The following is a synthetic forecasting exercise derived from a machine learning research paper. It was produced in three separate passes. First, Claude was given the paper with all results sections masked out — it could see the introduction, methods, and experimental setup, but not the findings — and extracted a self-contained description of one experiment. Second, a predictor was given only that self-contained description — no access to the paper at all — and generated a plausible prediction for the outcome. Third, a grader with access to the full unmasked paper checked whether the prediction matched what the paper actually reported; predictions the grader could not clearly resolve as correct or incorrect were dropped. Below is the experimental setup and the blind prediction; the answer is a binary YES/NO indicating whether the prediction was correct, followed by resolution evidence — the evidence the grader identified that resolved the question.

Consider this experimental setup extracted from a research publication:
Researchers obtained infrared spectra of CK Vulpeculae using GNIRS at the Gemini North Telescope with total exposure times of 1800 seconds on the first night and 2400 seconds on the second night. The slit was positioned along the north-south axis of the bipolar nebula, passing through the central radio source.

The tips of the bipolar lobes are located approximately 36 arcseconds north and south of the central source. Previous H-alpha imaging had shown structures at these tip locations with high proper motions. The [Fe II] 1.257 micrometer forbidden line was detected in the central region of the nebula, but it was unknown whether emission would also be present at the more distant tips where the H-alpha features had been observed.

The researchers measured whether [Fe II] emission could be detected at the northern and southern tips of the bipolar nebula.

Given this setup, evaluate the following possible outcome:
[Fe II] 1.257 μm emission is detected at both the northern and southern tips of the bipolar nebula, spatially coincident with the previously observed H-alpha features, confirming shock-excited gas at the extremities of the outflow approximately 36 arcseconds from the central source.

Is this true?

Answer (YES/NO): YES